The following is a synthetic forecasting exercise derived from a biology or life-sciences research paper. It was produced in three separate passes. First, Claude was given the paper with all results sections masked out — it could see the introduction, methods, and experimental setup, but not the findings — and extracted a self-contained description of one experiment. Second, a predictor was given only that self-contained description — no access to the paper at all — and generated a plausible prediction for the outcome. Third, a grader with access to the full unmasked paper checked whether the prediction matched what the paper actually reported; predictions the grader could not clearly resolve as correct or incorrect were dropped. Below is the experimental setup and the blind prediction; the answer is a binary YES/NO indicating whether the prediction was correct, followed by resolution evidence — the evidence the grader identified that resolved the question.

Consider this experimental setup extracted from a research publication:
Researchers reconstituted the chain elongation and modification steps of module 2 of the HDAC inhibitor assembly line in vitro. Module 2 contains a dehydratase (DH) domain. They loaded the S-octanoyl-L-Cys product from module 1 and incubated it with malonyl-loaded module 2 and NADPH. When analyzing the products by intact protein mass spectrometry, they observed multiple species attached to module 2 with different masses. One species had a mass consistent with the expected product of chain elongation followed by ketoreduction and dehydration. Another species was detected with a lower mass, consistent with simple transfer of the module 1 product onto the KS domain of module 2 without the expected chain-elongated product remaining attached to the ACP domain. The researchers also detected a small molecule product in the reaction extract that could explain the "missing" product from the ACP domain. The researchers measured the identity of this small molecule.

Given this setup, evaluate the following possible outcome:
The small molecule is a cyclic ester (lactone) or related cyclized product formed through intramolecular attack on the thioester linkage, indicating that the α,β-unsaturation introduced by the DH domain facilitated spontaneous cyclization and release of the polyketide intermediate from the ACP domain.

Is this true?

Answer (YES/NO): YES